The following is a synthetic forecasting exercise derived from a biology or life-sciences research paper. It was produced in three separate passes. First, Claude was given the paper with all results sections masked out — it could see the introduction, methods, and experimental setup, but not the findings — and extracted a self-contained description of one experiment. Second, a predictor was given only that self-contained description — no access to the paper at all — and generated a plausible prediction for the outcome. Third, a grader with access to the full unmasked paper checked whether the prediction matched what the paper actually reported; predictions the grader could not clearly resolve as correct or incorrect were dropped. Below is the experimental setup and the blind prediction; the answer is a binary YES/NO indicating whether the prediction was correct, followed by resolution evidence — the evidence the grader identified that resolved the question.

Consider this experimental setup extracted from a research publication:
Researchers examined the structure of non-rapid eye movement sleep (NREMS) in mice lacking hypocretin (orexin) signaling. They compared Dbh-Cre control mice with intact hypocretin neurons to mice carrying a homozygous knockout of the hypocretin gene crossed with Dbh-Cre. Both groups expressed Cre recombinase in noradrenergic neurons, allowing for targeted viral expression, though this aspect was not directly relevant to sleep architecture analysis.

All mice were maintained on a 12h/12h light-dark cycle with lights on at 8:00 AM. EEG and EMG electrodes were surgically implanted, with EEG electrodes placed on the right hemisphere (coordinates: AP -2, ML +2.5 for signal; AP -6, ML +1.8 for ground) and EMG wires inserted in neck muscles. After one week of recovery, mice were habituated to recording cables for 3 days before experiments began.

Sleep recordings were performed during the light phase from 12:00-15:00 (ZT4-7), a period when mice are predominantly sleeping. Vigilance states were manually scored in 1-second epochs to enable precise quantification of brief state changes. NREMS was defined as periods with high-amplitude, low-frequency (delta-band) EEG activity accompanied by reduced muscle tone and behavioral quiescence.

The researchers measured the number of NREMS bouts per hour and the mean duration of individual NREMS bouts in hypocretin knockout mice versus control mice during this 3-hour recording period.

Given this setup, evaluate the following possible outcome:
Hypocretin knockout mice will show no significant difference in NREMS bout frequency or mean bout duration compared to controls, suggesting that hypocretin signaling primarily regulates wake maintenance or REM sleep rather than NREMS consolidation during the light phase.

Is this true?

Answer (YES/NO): NO